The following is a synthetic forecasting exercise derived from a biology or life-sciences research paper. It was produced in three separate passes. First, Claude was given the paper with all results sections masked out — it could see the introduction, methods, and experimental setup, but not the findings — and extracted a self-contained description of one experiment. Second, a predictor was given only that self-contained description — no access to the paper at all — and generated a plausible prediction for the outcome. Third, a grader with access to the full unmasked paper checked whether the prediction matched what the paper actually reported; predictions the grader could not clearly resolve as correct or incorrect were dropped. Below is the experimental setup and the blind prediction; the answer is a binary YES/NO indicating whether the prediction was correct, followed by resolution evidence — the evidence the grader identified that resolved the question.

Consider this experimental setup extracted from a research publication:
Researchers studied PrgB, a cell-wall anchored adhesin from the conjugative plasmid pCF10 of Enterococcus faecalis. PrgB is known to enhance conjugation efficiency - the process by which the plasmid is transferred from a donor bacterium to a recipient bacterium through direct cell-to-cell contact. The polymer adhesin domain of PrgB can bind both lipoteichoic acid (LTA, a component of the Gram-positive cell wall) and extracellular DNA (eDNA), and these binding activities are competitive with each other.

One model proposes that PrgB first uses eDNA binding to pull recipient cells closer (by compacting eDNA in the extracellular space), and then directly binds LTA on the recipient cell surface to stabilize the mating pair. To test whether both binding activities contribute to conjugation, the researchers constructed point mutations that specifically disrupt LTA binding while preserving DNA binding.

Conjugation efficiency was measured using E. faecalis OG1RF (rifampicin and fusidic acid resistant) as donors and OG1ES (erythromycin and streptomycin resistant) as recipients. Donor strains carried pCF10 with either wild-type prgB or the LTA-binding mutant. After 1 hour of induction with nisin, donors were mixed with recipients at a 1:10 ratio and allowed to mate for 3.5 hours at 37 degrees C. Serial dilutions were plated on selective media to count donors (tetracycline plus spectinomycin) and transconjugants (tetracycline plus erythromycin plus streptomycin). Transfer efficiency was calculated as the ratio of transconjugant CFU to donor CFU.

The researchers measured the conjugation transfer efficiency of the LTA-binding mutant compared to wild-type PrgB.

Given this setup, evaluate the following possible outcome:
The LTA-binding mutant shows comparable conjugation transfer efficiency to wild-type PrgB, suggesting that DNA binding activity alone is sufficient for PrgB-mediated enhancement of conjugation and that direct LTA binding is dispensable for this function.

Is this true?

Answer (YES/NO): NO